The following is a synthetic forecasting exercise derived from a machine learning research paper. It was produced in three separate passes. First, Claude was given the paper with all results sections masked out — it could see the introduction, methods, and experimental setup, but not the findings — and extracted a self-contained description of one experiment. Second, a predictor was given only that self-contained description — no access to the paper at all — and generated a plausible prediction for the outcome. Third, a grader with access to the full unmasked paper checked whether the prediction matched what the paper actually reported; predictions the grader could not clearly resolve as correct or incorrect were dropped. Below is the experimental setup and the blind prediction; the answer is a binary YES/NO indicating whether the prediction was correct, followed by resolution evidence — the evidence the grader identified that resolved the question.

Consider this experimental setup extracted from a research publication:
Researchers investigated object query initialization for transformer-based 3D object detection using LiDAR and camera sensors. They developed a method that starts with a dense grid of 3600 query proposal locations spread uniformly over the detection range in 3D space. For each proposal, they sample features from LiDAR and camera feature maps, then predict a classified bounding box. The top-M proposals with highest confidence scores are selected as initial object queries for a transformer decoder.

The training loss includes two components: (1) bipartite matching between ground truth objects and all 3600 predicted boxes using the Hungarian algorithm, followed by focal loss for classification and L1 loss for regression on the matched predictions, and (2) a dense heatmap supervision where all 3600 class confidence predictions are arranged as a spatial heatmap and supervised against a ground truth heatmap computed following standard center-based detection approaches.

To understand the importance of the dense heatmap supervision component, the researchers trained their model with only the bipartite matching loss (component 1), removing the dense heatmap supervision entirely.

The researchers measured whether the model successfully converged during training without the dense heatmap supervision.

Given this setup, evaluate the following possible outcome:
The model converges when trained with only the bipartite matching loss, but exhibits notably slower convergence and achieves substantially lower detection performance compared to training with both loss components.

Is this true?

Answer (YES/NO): NO